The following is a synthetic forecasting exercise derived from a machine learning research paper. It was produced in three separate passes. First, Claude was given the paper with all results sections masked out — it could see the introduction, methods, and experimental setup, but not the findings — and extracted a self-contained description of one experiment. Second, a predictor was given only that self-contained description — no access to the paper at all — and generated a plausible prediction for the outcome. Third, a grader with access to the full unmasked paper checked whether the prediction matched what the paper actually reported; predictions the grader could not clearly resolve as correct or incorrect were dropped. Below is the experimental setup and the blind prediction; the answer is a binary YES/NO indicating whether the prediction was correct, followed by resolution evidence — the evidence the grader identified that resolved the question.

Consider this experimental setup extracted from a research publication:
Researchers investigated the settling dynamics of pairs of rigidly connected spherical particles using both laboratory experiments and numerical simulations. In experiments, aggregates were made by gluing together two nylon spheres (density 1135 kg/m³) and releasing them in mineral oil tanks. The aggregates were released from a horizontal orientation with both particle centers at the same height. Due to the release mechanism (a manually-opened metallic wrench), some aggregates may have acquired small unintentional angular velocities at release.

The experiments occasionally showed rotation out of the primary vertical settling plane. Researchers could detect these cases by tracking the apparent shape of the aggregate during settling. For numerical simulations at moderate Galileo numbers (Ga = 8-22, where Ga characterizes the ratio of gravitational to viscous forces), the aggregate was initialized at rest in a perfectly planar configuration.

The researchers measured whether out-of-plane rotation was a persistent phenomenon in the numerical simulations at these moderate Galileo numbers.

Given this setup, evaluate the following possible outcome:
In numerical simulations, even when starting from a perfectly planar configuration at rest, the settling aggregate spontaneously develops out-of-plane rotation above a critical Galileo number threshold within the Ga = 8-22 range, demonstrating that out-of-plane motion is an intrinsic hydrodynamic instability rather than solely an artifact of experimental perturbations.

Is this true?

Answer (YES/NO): NO